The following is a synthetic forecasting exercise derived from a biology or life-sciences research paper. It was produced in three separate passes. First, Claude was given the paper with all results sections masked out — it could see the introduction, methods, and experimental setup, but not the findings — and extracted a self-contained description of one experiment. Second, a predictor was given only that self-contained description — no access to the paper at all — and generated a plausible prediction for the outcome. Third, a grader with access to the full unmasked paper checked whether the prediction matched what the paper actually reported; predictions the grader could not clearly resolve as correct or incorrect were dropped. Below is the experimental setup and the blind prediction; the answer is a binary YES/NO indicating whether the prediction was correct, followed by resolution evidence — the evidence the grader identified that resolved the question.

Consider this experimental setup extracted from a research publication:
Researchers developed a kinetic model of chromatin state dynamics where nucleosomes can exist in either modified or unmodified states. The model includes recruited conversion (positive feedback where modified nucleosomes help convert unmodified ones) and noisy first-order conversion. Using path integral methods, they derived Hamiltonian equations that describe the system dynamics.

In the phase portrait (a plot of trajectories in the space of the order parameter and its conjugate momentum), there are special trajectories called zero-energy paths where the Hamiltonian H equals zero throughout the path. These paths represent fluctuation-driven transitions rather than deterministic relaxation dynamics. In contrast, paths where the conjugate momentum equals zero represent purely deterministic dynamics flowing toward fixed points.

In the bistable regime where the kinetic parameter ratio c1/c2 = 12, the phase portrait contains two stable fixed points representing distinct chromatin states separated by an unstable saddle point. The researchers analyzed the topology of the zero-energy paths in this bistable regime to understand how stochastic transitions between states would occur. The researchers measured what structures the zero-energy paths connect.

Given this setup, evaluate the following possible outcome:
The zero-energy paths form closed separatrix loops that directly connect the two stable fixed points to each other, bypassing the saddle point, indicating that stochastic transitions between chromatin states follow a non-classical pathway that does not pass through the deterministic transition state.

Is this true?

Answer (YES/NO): NO